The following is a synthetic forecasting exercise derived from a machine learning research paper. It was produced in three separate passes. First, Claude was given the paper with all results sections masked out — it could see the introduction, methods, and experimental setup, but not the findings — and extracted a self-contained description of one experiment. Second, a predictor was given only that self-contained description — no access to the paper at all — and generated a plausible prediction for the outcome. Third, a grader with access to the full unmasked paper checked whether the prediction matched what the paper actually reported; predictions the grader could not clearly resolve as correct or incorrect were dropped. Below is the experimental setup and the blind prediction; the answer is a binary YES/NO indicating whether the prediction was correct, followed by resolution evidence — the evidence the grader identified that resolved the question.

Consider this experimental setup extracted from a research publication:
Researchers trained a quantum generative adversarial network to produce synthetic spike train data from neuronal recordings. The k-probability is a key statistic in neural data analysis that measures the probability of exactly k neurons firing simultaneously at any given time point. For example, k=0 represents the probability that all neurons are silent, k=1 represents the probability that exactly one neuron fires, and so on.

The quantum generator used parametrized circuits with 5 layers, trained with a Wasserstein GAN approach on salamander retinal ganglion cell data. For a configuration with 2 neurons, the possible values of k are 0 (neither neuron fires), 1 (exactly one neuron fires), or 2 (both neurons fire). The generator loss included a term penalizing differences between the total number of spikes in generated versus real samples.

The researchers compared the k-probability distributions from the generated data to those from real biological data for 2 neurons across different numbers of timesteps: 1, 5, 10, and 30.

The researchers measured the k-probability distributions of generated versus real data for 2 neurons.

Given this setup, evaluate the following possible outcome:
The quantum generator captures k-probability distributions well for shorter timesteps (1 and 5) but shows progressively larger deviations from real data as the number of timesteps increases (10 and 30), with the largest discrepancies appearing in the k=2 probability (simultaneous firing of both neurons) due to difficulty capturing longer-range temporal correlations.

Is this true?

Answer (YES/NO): NO